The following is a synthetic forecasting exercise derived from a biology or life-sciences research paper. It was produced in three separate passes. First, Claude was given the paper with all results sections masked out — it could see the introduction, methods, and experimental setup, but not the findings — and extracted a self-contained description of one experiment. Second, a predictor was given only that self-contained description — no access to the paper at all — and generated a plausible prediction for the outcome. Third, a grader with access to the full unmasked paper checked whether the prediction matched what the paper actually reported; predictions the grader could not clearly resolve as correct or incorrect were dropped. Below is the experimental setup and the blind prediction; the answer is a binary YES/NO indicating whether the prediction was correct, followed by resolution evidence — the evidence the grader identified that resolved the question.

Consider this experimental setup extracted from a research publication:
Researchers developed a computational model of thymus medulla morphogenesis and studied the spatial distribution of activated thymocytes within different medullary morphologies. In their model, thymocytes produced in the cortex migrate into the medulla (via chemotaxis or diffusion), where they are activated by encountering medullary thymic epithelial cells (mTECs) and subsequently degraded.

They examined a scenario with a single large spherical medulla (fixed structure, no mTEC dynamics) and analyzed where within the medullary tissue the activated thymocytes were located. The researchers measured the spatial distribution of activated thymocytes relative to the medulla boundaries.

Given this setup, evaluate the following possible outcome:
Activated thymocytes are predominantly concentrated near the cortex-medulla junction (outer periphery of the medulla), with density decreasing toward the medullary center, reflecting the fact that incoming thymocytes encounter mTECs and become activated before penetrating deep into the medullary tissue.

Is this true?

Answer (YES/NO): YES